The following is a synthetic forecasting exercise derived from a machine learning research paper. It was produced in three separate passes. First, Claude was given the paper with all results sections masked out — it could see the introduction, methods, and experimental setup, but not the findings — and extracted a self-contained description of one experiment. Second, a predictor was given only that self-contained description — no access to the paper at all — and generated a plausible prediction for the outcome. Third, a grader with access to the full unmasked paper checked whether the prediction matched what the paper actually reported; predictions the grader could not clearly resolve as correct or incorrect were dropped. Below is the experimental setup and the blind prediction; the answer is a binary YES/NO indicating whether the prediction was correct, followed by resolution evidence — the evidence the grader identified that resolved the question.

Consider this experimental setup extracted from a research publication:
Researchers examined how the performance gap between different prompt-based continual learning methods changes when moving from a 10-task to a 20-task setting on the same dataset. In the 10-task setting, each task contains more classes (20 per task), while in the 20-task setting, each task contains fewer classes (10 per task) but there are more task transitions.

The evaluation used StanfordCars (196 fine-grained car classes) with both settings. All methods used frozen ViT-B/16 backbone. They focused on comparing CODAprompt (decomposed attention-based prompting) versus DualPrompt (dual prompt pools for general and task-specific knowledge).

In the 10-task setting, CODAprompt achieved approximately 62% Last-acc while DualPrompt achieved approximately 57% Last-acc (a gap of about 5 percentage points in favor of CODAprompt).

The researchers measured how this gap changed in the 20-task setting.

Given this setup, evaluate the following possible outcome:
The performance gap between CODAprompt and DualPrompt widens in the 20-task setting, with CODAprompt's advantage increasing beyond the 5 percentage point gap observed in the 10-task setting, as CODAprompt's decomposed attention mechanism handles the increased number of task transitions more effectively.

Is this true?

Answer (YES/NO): NO